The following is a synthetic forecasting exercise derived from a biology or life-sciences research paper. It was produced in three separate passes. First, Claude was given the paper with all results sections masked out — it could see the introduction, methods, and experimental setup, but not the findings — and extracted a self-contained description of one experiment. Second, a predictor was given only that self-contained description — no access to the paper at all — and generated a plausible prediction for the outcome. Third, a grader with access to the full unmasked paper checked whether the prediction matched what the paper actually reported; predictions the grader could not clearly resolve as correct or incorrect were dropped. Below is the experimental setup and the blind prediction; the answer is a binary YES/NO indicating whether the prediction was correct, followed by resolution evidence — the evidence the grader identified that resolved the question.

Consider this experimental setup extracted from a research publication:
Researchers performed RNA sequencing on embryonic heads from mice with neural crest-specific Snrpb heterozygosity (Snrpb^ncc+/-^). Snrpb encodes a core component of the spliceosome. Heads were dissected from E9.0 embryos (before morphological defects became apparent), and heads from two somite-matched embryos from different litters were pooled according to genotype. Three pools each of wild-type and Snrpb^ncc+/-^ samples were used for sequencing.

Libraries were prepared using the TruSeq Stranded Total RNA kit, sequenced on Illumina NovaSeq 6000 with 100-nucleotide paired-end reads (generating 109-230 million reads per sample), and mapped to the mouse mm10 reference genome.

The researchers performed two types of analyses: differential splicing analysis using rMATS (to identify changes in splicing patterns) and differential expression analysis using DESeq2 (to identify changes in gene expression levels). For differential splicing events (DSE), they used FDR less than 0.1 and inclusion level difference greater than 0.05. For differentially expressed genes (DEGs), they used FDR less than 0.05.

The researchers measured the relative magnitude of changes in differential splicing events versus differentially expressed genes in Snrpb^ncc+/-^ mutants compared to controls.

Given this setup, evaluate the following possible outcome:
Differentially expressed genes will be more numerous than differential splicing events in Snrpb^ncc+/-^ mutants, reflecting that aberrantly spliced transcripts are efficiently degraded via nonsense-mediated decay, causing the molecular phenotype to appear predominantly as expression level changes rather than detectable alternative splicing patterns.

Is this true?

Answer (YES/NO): NO